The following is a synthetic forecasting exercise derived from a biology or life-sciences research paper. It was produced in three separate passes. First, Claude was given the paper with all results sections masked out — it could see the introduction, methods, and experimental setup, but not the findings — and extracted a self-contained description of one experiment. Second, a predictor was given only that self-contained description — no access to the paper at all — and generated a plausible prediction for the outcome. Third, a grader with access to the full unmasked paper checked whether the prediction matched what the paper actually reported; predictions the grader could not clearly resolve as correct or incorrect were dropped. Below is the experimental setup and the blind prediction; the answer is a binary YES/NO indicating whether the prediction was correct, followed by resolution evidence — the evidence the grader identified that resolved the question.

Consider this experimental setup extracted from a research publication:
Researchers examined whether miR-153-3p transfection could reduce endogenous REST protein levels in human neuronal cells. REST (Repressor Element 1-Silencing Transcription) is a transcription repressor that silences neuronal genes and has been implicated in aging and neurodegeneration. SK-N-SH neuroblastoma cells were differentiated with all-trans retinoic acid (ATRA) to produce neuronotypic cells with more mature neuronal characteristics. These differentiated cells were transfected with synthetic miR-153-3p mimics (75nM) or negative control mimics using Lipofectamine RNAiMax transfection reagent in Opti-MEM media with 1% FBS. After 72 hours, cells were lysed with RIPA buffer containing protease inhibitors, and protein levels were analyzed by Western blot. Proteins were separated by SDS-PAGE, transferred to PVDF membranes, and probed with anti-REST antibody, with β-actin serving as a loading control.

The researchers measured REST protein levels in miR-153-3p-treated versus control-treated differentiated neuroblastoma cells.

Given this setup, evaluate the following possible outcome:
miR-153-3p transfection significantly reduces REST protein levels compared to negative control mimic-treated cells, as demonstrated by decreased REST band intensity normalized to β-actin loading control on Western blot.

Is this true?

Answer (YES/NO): YES